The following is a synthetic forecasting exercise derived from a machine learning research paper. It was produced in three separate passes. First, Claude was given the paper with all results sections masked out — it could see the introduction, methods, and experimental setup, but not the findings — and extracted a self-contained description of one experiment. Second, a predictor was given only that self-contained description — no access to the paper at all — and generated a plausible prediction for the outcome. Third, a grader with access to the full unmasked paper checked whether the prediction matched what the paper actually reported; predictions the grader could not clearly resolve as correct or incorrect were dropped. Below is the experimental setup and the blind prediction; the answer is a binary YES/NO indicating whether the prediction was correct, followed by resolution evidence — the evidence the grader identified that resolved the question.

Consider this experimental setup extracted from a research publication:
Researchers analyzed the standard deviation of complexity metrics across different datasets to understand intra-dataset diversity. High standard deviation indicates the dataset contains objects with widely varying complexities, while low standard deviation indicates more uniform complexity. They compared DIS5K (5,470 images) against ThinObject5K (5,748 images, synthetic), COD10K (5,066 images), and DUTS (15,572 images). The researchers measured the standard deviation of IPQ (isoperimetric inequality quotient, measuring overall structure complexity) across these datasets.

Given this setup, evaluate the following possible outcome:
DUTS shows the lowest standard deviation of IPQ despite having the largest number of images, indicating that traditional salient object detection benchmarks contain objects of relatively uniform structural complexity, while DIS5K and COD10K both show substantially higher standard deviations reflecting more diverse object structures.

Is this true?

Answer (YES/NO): YES